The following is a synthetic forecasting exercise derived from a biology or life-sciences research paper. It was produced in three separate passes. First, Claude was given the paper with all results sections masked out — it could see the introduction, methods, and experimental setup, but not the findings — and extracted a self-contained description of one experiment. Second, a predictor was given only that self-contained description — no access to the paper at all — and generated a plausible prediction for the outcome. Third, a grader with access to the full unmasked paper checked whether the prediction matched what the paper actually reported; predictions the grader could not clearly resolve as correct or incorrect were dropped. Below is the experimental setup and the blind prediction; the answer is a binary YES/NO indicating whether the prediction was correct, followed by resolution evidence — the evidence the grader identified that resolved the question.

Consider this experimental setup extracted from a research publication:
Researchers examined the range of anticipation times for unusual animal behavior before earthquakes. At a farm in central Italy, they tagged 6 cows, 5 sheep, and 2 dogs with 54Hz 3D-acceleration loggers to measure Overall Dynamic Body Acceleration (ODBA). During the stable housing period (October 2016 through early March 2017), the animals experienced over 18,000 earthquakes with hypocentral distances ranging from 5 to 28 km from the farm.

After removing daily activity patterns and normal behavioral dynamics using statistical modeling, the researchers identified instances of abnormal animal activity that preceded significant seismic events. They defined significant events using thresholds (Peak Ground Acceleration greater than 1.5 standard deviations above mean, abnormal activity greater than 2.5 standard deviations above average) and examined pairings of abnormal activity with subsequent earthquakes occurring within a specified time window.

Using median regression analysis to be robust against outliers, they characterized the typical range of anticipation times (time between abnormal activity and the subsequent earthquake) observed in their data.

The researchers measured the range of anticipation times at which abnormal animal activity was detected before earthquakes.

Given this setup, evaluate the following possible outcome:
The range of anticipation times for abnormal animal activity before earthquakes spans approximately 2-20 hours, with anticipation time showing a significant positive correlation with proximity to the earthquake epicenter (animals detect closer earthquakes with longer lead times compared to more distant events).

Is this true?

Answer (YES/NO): NO